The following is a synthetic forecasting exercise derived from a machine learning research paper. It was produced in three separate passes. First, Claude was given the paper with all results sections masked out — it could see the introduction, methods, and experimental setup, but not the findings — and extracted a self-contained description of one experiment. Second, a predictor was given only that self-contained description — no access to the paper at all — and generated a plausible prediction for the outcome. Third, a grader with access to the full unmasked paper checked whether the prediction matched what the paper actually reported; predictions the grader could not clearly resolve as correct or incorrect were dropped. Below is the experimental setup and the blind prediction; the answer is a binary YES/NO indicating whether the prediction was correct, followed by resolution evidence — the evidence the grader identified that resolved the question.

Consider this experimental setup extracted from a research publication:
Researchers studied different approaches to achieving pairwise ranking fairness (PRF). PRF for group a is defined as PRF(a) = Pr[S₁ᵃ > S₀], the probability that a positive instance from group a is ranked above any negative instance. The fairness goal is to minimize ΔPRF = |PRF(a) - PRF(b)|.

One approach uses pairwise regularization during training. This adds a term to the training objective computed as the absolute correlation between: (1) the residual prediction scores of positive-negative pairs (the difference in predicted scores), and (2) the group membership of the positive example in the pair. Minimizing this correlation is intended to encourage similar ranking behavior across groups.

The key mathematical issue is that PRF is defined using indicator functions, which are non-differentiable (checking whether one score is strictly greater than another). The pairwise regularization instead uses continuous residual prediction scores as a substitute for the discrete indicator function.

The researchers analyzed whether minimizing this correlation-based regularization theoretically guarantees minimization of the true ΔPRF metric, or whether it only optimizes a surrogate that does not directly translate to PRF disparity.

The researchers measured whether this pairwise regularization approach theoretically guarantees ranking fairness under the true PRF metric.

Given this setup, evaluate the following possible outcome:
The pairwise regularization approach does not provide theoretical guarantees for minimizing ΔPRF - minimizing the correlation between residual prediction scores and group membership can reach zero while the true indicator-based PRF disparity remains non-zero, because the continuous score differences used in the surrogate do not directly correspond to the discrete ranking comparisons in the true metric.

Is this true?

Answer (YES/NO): YES